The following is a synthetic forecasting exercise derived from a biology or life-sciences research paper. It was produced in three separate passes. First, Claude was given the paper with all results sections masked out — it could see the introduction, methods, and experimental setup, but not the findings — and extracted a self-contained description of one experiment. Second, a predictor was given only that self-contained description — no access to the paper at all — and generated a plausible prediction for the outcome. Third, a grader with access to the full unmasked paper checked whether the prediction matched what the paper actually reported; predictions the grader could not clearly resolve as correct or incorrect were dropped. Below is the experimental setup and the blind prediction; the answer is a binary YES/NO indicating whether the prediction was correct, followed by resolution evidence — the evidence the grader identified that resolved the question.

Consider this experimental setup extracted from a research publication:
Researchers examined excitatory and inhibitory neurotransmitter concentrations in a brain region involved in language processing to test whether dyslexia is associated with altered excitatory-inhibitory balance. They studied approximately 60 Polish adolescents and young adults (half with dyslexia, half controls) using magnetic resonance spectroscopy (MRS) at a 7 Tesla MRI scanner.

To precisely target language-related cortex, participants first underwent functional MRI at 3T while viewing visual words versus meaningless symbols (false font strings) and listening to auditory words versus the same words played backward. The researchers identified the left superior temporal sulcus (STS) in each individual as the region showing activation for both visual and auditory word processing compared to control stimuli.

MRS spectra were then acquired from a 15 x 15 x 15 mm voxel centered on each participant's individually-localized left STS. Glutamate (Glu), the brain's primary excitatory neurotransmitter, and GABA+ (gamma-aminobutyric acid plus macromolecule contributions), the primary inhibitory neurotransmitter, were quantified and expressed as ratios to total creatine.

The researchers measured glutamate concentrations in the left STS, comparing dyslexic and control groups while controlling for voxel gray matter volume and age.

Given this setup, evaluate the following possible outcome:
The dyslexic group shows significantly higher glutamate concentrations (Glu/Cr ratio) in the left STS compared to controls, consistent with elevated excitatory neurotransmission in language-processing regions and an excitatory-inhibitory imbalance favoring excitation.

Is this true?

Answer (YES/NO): NO